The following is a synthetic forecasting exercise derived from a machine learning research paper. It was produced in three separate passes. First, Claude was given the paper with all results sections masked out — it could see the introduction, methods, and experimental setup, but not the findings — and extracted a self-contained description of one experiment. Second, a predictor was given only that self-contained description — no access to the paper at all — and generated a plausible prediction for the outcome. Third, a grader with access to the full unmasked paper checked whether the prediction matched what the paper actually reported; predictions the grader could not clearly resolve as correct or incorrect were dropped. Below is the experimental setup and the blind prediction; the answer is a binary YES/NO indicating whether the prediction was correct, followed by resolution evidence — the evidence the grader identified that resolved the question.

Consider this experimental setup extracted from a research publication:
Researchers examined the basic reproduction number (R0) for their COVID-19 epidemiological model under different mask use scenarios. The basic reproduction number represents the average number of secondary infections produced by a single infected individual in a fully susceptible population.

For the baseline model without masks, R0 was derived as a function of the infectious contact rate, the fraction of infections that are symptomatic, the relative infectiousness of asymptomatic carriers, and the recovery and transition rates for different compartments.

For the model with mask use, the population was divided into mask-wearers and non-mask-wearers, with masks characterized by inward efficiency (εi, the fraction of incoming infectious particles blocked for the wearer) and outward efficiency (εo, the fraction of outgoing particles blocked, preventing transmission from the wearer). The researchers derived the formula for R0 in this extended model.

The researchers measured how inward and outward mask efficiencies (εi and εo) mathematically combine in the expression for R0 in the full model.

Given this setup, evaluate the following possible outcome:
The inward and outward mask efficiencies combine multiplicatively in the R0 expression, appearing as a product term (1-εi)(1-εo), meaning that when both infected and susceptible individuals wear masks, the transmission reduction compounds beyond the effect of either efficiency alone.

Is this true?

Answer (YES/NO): YES